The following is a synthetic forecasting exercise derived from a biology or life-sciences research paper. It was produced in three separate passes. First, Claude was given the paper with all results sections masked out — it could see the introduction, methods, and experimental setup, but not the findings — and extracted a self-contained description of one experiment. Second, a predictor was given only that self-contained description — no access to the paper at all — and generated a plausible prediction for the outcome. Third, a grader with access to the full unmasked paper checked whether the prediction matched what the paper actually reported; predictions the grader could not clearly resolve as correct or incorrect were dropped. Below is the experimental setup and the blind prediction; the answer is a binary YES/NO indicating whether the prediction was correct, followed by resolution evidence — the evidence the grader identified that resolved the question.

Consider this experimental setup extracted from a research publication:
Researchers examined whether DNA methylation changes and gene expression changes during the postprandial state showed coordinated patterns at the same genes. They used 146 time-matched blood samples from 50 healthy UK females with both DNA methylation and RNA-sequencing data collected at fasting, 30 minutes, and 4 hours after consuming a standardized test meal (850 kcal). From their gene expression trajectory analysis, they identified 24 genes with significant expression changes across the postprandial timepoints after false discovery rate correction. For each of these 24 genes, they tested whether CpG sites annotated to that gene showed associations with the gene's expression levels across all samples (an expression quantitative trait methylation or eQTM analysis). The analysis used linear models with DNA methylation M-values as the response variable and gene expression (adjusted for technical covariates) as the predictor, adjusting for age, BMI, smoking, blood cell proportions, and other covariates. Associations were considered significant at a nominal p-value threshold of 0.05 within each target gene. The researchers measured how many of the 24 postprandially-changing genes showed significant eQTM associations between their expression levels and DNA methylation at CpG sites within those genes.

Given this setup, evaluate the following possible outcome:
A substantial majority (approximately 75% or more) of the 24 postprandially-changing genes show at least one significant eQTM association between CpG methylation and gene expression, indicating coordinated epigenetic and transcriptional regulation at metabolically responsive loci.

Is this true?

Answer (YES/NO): YES